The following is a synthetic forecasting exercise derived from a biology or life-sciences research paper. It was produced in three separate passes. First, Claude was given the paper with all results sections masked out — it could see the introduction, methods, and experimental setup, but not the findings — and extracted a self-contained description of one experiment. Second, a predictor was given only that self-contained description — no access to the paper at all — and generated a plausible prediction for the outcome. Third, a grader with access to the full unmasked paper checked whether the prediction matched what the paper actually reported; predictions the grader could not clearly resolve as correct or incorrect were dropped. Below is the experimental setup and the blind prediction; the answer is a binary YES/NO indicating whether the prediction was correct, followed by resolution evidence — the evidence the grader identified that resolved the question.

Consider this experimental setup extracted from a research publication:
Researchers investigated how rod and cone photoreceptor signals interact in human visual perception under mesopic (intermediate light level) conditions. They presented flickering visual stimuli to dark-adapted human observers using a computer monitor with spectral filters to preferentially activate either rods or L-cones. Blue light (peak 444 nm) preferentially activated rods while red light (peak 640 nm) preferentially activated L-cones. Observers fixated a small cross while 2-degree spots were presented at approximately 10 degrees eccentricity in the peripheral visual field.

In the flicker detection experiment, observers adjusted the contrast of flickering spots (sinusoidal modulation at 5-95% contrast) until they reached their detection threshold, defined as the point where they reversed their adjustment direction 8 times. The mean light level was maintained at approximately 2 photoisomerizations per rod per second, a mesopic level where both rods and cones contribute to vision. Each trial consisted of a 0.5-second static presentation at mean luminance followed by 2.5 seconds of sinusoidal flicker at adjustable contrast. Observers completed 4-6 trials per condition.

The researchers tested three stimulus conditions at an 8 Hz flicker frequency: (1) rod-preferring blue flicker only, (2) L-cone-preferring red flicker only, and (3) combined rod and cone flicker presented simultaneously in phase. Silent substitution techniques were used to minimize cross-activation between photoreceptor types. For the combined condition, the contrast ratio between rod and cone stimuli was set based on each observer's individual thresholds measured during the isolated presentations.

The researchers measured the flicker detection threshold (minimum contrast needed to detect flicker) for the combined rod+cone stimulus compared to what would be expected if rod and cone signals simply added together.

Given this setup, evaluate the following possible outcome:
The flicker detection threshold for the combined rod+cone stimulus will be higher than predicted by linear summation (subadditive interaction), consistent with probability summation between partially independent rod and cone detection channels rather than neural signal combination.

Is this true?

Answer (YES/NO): NO